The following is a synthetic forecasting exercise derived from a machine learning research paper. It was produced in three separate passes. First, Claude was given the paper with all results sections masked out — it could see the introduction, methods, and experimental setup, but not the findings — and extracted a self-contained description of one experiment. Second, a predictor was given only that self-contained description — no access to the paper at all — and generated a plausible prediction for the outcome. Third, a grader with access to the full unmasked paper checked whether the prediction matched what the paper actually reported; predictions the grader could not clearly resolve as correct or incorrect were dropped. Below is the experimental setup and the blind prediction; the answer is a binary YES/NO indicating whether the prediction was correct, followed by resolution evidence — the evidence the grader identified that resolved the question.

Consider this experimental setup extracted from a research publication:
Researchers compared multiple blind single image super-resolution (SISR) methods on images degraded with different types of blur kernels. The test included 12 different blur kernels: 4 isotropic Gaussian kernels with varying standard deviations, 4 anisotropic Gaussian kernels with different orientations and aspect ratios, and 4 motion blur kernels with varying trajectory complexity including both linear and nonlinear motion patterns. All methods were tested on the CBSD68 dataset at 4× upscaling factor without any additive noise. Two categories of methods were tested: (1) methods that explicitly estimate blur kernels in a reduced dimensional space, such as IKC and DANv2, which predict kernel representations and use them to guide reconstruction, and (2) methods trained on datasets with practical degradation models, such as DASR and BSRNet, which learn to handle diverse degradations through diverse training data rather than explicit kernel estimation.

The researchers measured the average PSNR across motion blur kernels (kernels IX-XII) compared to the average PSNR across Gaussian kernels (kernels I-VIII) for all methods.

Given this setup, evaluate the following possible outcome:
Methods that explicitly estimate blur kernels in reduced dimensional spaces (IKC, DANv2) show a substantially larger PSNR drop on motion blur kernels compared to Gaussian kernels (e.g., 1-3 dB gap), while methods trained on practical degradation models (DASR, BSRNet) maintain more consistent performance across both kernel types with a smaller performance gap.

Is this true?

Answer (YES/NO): NO